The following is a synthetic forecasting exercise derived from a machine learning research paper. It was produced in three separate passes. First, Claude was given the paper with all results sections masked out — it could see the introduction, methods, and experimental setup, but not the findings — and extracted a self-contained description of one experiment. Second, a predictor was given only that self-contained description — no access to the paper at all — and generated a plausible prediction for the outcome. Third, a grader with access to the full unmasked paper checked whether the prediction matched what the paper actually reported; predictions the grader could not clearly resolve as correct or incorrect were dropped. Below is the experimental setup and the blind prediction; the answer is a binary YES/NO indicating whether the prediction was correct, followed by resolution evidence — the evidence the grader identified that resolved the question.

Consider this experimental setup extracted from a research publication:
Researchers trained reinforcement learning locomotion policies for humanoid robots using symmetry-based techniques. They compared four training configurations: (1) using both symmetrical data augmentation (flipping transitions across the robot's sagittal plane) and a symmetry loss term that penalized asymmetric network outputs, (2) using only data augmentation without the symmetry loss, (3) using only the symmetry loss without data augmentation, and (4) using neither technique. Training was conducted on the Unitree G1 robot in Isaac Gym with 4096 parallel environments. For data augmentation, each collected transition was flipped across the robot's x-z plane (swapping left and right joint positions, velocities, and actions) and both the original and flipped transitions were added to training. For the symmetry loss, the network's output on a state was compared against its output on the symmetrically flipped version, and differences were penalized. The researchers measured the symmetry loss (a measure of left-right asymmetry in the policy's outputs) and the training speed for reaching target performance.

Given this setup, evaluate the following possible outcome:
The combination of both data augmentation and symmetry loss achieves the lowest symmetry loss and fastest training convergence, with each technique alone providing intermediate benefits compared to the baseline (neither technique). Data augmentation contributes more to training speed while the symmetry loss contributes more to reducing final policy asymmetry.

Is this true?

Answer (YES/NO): NO